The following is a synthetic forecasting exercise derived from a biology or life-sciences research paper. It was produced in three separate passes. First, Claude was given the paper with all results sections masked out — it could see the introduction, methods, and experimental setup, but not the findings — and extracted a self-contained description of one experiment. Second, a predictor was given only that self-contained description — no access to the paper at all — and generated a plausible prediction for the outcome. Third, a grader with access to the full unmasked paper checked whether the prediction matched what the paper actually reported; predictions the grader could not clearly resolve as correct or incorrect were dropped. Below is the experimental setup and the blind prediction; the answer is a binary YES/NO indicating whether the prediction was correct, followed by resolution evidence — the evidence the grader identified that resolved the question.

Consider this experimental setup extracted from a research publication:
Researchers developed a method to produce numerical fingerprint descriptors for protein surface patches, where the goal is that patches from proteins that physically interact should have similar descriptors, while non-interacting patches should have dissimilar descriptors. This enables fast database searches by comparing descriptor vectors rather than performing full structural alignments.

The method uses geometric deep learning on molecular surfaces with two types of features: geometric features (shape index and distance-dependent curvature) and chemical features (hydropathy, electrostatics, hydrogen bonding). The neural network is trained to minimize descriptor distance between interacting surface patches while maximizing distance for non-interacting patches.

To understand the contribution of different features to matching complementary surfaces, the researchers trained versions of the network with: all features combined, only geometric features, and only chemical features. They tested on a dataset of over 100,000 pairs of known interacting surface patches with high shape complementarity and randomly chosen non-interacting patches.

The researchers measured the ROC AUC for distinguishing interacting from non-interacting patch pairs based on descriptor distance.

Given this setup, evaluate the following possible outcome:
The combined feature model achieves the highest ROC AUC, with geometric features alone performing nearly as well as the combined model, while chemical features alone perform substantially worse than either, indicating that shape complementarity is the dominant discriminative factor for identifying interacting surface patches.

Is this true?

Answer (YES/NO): YES